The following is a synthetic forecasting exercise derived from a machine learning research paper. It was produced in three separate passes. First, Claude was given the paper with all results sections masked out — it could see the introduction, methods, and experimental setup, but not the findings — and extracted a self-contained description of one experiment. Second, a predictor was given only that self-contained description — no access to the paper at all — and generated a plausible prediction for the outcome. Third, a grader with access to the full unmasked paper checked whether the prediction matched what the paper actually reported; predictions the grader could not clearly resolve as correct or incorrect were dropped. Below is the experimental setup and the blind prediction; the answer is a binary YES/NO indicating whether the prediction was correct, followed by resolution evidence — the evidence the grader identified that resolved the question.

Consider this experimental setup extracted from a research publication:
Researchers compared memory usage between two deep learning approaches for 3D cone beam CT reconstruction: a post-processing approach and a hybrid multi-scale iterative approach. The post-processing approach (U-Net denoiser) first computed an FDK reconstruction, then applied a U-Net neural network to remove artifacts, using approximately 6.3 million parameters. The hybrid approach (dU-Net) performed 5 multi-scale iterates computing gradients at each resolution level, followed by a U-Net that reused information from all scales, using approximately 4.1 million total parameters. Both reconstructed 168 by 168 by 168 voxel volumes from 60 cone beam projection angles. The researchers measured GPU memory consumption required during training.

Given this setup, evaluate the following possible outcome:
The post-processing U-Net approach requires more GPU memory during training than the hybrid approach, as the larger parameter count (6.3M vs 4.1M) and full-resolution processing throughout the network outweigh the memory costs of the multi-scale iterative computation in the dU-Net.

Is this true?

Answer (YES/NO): YES